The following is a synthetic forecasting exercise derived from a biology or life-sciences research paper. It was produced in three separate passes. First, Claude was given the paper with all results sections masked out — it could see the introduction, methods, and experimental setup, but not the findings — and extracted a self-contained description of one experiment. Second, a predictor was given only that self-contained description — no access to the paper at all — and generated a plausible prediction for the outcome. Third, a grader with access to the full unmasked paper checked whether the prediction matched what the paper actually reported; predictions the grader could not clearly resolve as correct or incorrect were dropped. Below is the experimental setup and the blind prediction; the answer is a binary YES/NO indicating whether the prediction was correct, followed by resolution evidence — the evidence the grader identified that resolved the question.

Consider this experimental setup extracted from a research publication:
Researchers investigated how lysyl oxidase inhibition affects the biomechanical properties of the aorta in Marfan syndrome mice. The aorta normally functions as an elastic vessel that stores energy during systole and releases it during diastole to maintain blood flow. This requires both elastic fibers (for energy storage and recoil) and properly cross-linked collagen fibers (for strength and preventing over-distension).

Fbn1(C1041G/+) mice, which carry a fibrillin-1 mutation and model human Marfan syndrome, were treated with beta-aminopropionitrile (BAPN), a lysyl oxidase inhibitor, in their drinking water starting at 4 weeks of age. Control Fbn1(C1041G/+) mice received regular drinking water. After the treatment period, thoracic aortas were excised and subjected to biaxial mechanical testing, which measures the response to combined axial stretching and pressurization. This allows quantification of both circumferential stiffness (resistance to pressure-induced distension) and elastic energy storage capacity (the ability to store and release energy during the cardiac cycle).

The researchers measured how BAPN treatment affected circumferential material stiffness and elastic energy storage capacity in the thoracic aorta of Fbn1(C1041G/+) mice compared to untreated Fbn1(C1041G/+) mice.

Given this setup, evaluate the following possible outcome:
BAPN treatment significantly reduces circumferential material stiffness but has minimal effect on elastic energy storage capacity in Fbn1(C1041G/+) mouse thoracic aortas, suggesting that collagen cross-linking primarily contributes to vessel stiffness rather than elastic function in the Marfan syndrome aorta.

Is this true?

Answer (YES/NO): NO